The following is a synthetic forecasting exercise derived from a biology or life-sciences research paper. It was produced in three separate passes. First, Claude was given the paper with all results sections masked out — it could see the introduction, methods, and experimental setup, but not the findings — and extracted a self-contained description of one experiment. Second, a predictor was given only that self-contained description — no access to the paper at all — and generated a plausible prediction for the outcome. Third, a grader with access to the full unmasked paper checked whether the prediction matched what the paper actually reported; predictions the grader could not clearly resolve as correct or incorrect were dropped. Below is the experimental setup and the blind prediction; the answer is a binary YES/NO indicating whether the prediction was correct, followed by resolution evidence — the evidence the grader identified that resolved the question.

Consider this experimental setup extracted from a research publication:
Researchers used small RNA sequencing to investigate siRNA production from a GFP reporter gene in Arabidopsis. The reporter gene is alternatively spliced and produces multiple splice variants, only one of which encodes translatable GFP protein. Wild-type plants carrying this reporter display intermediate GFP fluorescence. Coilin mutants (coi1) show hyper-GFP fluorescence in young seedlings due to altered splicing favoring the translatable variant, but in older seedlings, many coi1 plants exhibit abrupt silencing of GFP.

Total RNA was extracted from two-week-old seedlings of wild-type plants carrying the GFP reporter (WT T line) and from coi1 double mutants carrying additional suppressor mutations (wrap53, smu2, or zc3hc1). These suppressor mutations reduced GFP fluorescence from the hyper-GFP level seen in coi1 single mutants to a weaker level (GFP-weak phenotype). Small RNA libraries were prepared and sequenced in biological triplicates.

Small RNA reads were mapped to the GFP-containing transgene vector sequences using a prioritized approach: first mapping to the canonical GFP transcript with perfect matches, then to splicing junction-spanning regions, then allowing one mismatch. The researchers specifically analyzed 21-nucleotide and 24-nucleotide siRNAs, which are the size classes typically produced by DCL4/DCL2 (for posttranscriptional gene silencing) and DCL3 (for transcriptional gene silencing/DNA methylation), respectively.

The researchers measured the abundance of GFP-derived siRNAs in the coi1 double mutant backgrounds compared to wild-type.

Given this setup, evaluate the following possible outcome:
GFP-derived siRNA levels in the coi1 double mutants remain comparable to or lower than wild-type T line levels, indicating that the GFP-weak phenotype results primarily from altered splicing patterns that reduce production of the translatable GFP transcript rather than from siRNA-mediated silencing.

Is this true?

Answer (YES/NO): NO